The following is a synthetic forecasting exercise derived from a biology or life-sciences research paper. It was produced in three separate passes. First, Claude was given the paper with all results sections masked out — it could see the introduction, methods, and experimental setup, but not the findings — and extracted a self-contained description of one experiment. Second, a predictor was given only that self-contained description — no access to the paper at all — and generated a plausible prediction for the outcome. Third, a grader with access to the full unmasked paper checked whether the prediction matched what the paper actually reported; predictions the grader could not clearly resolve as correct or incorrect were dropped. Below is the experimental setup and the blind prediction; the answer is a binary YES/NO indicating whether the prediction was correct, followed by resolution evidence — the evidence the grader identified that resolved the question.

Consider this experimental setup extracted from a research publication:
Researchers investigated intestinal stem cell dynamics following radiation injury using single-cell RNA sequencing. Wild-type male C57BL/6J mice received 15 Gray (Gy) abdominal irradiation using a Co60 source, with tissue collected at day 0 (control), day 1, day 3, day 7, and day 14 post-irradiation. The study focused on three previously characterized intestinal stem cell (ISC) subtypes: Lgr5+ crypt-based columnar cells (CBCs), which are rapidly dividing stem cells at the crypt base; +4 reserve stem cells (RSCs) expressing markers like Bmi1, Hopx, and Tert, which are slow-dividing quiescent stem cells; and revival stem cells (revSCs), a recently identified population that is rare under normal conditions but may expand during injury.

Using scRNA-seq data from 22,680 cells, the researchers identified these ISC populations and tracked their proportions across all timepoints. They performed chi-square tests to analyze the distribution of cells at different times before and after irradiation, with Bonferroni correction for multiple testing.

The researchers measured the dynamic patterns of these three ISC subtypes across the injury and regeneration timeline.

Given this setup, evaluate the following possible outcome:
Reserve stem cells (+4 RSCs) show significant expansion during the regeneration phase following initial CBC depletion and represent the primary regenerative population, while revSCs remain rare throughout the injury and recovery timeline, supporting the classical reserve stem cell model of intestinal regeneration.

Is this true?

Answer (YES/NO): NO